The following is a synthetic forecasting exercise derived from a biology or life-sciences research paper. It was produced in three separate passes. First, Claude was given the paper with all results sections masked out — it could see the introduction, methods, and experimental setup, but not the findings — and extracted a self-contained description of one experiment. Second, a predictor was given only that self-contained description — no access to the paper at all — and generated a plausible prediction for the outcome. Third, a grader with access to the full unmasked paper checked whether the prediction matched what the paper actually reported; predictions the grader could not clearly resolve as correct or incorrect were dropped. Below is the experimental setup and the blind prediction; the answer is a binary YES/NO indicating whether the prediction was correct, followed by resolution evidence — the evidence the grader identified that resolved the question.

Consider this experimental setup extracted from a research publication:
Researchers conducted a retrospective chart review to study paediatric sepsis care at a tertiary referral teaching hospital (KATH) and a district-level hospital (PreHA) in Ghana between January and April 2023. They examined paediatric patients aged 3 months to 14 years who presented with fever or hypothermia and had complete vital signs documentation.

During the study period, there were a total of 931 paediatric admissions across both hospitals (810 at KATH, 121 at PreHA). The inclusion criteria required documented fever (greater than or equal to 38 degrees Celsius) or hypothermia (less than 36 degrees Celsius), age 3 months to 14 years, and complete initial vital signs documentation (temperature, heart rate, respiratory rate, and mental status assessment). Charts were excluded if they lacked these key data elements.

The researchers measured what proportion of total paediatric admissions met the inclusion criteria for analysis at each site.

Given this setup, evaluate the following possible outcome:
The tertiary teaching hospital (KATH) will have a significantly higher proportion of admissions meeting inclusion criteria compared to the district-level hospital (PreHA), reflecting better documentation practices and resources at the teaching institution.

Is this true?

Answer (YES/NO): NO